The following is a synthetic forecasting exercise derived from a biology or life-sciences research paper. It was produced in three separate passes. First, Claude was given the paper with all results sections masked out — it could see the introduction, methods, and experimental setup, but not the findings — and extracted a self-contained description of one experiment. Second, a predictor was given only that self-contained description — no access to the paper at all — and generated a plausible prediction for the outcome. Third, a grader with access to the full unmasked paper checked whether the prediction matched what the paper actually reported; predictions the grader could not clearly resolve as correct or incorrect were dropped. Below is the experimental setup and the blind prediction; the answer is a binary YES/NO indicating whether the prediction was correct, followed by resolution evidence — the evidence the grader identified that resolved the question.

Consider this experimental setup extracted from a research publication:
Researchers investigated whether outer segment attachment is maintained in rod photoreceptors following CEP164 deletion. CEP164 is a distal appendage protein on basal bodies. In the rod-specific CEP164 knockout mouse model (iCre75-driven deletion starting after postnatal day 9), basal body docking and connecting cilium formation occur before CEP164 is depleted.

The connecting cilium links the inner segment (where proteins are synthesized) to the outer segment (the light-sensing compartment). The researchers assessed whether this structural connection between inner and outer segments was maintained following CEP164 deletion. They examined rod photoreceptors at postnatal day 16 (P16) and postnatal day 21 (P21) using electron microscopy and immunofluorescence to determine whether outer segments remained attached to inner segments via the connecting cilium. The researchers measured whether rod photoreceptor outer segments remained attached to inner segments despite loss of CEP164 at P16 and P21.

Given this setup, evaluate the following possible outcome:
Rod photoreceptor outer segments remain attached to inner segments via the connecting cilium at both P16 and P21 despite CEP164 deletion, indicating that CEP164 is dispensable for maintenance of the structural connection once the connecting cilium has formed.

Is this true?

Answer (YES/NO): YES